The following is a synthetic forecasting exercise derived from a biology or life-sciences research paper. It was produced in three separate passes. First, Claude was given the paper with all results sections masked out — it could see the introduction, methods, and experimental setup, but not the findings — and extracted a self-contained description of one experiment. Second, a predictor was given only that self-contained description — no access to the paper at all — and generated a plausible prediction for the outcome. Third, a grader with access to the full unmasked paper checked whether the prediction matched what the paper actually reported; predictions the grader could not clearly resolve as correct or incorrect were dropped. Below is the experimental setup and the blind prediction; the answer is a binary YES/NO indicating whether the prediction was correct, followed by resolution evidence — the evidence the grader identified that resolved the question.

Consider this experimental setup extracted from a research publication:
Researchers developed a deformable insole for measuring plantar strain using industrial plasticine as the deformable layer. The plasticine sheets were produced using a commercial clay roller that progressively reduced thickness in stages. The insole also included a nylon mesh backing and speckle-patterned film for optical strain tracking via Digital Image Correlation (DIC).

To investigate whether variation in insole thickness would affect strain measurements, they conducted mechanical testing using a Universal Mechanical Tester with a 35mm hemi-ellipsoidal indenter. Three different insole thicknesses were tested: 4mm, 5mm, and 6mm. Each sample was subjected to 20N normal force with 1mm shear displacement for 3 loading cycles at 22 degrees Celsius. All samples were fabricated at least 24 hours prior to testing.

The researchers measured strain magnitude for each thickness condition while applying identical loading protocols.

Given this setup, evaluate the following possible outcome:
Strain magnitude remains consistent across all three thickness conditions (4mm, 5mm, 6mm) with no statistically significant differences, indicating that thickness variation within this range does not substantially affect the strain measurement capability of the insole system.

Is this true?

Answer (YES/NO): YES